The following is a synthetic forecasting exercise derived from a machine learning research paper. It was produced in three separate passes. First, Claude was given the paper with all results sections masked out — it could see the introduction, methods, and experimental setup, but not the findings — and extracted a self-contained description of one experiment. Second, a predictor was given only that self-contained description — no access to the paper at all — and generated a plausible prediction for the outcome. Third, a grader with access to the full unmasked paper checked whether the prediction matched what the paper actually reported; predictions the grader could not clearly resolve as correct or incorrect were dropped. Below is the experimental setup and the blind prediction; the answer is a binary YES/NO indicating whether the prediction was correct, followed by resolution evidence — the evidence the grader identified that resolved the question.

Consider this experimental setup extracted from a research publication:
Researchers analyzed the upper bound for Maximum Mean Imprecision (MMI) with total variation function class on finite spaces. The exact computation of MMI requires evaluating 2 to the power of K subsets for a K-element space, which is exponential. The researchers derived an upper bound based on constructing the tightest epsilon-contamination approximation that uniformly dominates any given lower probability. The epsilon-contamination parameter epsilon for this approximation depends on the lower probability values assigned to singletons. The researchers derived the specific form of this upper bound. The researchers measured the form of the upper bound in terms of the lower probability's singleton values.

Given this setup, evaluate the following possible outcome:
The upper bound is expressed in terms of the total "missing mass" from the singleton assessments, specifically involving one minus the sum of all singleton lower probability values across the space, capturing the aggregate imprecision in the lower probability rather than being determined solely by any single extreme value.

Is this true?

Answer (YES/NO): YES